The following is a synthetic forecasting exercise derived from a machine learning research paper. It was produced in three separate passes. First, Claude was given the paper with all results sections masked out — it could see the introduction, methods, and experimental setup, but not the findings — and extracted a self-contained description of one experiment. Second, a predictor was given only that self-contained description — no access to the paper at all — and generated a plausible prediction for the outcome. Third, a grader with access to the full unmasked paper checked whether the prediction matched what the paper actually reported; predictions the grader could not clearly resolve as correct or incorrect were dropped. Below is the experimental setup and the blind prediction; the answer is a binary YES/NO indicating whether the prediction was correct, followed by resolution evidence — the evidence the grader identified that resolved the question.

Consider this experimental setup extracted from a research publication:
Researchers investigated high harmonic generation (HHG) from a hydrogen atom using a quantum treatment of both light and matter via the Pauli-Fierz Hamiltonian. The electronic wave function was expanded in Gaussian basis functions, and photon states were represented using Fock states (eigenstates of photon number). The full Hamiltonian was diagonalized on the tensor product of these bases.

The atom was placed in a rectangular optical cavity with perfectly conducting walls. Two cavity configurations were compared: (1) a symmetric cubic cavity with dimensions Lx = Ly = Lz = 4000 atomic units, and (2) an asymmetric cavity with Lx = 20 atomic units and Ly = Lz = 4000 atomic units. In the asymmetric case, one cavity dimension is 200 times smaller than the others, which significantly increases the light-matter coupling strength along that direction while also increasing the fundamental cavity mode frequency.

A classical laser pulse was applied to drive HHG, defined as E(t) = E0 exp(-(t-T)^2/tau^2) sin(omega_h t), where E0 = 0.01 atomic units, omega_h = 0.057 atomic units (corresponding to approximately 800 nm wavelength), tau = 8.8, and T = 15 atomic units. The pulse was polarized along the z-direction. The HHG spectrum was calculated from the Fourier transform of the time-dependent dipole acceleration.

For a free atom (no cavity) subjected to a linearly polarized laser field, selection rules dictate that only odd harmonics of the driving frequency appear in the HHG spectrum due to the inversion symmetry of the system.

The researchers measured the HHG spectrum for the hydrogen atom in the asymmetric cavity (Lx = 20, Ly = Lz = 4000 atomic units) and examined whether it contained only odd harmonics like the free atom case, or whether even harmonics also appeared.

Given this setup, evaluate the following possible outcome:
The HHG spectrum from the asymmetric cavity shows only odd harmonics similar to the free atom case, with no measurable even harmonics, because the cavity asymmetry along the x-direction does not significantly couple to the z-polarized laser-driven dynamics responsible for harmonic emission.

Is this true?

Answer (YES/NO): NO